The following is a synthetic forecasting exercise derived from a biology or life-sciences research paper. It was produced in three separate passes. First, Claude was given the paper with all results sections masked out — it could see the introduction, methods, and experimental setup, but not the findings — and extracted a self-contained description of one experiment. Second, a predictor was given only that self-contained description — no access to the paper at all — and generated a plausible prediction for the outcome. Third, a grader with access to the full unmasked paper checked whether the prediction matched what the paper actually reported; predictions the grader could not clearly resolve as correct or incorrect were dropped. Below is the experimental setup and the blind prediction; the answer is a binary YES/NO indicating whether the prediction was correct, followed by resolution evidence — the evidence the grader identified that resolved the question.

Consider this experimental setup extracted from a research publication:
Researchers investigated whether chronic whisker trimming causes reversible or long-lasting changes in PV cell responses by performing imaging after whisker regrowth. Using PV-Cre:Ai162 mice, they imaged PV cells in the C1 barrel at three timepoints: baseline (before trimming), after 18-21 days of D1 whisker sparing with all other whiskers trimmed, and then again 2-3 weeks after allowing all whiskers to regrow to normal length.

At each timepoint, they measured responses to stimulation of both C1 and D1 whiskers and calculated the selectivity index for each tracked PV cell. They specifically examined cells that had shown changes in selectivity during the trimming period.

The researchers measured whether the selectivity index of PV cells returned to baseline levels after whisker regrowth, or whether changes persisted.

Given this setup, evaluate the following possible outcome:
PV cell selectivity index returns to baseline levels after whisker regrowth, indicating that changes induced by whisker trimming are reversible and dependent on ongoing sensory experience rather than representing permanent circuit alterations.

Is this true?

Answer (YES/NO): NO